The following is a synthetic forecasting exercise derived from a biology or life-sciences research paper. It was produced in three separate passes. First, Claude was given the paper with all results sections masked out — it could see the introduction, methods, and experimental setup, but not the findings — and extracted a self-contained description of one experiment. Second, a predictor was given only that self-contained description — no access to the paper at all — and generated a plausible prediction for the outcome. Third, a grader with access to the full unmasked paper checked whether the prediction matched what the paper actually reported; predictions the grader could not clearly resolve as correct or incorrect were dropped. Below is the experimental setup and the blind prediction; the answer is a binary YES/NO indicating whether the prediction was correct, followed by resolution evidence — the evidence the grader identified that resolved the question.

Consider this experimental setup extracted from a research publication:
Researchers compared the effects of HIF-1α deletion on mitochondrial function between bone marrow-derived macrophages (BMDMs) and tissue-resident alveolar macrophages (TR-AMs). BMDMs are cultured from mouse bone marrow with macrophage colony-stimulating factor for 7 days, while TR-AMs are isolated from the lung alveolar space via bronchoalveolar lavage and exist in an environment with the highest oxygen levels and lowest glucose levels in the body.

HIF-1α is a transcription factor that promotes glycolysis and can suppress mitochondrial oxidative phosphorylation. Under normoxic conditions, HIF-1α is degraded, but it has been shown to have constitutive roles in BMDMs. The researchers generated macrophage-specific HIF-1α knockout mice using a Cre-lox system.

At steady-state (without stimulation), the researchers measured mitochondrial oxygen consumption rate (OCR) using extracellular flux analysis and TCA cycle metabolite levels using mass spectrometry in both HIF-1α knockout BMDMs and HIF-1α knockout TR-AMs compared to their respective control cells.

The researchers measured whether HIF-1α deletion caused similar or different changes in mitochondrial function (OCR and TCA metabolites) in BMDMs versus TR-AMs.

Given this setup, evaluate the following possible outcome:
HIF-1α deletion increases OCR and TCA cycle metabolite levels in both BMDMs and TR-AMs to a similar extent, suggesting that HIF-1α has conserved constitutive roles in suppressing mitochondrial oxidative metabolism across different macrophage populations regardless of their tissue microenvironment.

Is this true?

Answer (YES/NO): NO